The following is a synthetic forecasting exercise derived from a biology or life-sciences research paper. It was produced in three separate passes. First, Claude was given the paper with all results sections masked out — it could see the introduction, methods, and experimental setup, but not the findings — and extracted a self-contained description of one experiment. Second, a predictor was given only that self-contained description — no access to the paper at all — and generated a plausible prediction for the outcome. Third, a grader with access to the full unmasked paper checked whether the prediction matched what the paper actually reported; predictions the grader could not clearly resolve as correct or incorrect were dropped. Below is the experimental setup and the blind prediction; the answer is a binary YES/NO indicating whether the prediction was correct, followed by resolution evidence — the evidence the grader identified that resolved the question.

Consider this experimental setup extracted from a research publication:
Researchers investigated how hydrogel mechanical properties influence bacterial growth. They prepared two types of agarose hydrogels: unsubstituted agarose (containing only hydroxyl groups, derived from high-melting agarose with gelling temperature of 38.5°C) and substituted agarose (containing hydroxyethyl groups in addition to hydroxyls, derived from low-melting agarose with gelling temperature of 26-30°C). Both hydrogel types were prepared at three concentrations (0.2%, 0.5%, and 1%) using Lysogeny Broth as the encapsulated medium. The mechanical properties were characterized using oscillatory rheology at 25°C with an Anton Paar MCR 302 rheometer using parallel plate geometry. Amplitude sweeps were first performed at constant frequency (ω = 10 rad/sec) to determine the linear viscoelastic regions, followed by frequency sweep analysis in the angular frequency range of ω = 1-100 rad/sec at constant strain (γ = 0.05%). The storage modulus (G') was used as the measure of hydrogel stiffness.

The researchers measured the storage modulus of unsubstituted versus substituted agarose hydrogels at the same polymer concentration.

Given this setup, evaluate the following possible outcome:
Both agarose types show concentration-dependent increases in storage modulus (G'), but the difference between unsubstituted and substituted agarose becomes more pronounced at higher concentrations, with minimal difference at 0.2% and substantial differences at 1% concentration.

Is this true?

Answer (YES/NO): YES